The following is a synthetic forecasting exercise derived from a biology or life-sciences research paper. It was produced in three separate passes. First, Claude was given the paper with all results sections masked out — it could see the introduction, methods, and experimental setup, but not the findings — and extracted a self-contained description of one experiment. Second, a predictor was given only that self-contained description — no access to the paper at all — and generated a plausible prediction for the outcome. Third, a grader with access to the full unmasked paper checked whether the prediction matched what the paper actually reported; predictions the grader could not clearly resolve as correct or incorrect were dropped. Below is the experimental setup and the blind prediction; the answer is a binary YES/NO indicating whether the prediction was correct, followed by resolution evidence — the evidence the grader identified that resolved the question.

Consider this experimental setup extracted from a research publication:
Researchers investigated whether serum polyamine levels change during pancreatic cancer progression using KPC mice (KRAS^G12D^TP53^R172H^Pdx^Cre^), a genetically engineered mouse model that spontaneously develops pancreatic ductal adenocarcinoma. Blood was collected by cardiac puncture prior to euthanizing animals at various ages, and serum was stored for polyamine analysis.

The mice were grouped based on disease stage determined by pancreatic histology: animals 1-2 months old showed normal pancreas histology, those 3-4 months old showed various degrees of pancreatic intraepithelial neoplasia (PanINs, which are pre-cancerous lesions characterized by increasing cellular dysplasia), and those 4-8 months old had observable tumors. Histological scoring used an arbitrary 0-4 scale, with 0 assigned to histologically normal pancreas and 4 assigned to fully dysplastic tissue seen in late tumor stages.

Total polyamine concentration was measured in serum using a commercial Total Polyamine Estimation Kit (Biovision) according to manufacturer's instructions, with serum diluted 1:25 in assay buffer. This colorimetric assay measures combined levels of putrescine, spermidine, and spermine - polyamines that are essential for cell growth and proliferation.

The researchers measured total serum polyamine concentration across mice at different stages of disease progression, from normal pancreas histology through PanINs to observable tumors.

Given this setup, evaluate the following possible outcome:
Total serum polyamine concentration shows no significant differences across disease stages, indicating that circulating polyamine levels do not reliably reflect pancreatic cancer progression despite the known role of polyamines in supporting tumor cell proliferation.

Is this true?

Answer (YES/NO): NO